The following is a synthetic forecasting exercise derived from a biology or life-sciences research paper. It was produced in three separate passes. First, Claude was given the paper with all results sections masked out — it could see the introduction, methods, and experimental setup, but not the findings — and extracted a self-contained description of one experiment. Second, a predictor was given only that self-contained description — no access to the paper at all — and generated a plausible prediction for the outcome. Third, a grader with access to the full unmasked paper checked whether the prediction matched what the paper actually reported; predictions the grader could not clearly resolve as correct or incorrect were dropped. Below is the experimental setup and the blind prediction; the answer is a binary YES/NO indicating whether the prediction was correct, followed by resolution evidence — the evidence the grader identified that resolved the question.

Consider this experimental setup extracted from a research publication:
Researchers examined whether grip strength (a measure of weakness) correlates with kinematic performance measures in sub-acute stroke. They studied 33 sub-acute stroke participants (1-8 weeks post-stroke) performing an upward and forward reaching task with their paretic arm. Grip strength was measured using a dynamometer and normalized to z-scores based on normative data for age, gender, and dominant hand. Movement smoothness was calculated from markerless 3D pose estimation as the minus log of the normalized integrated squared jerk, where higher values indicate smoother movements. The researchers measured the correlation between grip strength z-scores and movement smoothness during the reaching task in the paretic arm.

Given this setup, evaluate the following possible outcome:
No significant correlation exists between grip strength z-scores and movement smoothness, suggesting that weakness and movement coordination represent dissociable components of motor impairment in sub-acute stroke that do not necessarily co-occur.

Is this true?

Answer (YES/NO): NO